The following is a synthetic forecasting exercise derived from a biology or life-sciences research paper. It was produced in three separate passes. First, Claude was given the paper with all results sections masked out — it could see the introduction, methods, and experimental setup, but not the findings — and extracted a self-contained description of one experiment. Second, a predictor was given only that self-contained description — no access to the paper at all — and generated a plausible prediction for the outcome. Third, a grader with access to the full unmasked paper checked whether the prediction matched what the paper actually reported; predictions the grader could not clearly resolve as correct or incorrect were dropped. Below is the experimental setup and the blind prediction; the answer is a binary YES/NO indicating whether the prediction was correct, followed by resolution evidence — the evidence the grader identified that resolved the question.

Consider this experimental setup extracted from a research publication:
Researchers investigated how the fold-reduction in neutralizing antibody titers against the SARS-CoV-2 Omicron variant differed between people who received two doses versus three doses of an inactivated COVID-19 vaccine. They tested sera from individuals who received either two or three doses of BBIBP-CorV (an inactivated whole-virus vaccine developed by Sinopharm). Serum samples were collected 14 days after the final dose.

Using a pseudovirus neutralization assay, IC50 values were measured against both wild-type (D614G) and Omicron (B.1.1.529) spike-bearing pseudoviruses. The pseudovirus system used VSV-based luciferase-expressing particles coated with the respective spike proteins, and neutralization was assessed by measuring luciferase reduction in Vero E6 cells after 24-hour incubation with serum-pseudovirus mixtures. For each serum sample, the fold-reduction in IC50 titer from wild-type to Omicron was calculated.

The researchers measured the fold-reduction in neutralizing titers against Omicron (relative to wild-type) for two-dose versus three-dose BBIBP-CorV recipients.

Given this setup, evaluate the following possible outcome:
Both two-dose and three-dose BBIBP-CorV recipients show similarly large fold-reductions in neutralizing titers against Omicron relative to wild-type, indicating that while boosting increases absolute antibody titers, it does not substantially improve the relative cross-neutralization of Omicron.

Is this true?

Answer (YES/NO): NO